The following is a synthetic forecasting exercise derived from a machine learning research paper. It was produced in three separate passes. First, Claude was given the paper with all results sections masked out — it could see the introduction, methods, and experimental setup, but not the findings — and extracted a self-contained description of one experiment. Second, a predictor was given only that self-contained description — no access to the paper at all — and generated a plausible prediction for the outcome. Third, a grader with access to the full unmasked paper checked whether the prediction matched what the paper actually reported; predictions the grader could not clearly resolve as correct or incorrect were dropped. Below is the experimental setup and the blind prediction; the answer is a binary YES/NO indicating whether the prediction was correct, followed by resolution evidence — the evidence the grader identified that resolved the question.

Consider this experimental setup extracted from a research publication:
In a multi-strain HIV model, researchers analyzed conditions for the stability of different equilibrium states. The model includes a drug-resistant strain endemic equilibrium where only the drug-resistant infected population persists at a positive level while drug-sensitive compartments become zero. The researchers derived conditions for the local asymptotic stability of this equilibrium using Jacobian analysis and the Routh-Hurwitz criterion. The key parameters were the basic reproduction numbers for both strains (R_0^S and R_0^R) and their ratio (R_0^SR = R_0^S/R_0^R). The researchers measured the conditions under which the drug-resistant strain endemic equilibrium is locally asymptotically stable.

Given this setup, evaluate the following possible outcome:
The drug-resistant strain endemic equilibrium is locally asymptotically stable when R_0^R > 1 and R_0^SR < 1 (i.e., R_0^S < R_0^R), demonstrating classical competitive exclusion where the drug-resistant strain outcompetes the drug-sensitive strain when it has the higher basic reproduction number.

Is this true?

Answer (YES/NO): YES